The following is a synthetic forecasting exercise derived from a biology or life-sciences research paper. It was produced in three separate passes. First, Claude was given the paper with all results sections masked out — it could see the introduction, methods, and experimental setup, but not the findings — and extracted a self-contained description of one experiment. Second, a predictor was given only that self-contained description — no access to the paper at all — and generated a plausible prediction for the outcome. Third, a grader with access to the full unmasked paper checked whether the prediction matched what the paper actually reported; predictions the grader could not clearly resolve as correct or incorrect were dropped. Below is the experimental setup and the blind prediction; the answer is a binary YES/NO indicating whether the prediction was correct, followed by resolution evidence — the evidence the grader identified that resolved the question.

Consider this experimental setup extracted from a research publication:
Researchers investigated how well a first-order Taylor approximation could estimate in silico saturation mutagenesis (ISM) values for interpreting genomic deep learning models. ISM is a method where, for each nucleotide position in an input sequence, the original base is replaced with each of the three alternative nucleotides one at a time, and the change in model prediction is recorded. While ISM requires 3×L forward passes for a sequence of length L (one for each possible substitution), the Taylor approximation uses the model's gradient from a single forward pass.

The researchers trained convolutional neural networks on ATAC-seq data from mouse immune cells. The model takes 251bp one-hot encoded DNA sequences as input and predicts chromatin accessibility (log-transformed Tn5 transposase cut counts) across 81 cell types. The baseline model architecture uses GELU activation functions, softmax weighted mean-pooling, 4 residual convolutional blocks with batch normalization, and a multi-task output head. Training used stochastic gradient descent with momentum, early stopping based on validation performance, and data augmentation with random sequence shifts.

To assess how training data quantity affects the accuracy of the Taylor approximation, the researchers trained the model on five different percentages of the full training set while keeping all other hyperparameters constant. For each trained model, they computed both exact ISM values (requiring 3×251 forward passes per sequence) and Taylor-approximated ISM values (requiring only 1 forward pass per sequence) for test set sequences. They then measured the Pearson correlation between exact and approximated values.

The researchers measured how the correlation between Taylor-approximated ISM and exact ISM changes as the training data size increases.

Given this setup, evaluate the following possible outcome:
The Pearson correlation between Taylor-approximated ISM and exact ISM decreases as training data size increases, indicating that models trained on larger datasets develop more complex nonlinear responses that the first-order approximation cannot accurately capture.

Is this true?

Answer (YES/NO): YES